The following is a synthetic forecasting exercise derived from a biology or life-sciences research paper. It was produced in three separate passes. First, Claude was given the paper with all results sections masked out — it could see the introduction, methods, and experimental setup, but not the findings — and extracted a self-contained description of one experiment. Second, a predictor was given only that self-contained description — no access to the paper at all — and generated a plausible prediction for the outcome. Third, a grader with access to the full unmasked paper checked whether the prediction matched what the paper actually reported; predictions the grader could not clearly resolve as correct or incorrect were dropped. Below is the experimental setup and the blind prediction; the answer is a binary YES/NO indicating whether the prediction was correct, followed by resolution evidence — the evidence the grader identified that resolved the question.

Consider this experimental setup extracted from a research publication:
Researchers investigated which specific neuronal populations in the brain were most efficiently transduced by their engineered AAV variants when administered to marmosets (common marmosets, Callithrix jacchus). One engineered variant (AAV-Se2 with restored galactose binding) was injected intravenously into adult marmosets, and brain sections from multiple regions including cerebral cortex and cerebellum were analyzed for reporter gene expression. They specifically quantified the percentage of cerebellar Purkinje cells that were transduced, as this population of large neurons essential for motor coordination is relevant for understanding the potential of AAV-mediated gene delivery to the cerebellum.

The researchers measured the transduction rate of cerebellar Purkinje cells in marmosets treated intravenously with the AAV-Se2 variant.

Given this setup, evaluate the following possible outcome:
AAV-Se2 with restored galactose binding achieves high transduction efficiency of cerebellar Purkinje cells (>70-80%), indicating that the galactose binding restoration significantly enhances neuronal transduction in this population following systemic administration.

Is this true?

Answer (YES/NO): NO